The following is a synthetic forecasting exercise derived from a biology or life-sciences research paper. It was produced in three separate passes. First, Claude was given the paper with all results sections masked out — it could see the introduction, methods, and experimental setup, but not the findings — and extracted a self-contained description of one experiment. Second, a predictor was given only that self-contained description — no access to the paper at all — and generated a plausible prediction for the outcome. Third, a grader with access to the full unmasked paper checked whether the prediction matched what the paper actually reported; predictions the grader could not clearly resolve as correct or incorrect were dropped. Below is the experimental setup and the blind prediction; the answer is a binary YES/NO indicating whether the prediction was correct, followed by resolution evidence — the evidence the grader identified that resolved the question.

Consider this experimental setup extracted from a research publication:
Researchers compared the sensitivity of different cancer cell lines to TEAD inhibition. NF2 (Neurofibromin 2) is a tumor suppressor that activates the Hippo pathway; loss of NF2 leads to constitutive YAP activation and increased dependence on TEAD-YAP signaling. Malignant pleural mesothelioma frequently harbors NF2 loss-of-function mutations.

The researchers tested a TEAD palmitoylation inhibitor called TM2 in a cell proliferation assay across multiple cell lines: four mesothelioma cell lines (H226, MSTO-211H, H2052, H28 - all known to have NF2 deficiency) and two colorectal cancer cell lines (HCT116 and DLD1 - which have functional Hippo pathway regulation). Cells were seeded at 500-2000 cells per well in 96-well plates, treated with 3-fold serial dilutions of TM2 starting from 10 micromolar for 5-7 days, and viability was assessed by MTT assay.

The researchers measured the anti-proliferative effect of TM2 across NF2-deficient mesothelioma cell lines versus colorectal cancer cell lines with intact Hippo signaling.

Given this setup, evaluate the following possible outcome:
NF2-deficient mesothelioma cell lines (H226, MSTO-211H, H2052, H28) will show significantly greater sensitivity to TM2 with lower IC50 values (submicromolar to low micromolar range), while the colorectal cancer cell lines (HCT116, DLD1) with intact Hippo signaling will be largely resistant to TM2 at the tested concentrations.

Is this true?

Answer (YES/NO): NO